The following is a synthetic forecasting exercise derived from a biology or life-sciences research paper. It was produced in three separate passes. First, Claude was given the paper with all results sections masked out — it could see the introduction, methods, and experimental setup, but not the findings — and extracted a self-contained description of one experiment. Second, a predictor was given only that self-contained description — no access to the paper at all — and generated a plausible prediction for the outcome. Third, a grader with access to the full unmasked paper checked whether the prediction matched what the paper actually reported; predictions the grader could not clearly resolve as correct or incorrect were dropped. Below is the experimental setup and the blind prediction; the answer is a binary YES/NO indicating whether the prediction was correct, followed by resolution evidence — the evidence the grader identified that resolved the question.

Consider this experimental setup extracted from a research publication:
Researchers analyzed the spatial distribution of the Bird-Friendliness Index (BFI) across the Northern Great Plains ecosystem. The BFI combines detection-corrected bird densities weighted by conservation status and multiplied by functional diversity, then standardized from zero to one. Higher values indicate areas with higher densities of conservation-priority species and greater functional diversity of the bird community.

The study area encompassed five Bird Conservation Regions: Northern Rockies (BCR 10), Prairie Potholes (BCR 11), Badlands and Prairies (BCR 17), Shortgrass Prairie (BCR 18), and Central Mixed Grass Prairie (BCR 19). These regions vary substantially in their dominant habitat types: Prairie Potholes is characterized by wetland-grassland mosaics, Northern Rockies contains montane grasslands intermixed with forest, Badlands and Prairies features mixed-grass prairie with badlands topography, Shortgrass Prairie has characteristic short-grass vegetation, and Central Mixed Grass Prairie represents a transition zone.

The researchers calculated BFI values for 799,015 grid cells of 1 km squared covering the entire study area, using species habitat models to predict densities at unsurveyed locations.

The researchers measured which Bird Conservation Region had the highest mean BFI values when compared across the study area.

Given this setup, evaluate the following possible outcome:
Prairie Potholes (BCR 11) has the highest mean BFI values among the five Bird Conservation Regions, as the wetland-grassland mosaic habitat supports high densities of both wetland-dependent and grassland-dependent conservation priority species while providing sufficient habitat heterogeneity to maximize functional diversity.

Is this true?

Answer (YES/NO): YES